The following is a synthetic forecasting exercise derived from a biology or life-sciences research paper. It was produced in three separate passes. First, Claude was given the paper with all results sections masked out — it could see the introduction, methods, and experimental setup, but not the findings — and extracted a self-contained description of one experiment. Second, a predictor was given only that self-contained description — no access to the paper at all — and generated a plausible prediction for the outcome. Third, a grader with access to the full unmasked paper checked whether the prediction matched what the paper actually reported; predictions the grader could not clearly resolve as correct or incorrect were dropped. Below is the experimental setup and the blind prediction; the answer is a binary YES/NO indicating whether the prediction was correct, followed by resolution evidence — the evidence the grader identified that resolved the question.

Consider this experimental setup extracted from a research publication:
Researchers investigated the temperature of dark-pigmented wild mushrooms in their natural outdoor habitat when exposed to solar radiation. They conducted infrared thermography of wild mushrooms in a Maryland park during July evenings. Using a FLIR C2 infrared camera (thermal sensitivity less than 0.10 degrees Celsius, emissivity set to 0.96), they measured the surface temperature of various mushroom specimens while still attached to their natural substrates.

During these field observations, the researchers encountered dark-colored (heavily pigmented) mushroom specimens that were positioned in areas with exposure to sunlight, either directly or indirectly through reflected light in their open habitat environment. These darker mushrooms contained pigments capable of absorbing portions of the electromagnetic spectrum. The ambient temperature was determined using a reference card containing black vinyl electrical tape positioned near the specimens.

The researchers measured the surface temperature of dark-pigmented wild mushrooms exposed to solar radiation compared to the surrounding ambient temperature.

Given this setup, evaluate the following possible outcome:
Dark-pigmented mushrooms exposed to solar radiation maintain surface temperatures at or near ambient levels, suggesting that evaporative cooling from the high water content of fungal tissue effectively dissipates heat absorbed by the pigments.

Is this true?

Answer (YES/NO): NO